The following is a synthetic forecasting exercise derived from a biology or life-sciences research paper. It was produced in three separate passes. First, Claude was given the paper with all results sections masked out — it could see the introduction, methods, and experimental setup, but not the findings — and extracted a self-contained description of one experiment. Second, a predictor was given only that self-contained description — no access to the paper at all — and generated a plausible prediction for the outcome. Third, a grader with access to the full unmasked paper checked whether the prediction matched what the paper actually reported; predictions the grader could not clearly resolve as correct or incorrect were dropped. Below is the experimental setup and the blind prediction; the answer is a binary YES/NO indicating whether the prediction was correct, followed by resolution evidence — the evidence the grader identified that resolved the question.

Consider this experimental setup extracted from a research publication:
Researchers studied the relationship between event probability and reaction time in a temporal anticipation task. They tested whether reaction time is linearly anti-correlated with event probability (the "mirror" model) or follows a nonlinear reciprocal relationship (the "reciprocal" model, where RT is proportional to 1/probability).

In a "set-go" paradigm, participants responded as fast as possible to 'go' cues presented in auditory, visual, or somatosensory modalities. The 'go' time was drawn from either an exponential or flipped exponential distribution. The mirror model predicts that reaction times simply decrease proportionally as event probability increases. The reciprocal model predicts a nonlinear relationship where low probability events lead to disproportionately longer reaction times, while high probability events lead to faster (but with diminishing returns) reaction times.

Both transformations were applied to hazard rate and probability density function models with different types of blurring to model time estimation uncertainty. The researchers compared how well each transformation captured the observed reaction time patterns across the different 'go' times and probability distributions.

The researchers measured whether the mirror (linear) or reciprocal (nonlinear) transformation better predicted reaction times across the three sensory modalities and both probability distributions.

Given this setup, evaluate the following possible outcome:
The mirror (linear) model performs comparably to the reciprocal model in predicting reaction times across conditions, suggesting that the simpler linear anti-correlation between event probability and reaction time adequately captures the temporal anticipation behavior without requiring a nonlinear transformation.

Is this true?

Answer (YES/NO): NO